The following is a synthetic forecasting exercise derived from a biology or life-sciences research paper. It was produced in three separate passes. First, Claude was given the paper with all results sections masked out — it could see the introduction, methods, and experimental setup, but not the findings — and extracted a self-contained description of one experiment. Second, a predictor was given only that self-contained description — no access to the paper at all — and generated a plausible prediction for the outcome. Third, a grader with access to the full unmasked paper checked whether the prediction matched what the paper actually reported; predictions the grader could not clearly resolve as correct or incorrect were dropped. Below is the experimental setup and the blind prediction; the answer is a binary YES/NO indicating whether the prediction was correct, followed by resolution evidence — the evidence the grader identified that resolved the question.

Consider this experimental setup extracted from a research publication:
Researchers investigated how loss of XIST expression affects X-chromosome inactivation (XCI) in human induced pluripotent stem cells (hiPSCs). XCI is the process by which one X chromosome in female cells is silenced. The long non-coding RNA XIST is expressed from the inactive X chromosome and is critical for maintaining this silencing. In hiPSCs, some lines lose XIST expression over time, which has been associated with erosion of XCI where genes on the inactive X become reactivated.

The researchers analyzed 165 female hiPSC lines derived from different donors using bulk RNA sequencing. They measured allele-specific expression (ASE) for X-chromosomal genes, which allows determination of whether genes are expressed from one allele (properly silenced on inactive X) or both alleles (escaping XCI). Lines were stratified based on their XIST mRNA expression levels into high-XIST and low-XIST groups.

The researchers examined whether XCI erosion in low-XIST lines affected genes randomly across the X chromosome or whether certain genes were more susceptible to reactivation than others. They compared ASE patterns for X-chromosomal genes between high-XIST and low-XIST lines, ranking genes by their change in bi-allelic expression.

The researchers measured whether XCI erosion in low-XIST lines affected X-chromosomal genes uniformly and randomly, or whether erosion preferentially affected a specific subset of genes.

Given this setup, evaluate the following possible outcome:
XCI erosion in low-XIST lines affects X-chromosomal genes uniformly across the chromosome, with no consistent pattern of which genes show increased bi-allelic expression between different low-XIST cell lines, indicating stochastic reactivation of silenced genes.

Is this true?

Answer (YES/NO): NO